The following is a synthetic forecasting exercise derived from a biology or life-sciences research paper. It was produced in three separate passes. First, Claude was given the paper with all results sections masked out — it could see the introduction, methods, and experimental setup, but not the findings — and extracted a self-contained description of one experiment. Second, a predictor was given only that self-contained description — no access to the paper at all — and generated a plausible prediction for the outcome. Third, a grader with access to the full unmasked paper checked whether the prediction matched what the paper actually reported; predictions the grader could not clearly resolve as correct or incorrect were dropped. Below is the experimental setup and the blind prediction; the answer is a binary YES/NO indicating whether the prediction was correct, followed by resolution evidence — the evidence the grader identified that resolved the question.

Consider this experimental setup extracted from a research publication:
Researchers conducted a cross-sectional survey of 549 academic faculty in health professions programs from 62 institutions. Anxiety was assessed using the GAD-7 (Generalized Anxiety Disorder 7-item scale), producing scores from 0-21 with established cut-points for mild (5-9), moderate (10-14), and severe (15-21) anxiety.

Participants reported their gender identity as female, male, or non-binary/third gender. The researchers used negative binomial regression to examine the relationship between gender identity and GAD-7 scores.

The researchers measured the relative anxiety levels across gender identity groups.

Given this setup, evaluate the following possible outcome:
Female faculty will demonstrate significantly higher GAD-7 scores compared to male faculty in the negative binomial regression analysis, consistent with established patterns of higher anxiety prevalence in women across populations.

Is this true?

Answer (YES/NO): NO